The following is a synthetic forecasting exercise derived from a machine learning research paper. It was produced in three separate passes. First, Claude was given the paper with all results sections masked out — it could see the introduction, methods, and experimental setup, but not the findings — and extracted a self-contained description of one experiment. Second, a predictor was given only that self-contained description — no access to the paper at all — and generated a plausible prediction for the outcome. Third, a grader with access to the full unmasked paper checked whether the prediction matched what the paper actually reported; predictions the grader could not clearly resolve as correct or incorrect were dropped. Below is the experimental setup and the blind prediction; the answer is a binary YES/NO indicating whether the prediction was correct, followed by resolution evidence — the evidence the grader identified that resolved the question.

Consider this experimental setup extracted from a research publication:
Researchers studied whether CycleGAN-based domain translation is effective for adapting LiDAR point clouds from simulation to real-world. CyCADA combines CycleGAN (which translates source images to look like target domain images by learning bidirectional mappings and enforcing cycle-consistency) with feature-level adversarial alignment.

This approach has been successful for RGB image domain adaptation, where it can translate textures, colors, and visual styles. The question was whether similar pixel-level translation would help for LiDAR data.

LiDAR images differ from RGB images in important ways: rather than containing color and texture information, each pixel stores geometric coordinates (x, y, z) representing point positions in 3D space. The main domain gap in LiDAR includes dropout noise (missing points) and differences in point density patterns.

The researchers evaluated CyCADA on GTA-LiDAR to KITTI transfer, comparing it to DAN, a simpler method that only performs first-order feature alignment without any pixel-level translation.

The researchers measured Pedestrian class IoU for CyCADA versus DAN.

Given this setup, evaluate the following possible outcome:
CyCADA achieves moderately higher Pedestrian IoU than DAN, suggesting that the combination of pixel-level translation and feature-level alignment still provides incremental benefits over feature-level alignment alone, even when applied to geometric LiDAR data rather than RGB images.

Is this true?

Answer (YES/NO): NO